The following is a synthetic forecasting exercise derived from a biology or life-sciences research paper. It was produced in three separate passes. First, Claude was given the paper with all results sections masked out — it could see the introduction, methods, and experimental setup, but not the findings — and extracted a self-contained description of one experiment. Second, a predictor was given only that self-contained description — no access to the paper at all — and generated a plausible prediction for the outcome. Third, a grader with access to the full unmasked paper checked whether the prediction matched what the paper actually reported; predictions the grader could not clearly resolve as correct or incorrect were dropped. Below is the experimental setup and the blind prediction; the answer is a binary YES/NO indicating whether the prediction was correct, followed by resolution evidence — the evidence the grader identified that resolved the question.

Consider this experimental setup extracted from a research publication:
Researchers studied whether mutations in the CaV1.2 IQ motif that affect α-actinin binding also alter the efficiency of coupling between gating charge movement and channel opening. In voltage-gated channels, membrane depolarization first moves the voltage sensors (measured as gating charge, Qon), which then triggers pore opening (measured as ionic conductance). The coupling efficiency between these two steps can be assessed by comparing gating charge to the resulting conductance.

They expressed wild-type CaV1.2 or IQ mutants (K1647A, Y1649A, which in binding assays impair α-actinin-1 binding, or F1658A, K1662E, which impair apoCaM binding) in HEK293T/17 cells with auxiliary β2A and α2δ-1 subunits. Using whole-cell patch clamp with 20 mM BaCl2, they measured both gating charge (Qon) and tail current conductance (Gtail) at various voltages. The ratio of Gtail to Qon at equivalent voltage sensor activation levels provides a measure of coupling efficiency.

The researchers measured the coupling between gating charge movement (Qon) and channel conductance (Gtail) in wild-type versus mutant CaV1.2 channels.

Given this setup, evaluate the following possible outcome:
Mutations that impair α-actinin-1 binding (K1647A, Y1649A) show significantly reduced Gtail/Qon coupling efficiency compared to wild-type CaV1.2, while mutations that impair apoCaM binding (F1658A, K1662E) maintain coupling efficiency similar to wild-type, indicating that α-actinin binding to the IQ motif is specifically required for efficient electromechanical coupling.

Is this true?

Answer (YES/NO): YES